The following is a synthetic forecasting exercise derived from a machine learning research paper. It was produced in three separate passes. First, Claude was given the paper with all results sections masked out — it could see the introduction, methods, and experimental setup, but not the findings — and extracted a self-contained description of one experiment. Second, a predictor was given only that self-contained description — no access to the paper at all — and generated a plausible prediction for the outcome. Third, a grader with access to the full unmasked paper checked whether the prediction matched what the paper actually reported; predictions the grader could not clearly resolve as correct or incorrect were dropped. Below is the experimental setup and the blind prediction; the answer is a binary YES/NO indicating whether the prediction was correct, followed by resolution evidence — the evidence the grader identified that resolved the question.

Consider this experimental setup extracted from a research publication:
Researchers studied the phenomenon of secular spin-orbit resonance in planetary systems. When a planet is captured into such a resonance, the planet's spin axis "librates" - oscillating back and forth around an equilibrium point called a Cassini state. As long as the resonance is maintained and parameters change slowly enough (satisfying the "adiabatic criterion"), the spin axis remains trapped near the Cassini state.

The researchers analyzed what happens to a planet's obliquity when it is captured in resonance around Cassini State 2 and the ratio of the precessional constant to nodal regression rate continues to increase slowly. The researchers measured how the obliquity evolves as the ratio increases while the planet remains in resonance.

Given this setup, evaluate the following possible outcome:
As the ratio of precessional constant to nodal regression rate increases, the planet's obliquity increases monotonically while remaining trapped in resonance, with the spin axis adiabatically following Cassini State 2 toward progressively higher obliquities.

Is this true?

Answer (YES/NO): YES